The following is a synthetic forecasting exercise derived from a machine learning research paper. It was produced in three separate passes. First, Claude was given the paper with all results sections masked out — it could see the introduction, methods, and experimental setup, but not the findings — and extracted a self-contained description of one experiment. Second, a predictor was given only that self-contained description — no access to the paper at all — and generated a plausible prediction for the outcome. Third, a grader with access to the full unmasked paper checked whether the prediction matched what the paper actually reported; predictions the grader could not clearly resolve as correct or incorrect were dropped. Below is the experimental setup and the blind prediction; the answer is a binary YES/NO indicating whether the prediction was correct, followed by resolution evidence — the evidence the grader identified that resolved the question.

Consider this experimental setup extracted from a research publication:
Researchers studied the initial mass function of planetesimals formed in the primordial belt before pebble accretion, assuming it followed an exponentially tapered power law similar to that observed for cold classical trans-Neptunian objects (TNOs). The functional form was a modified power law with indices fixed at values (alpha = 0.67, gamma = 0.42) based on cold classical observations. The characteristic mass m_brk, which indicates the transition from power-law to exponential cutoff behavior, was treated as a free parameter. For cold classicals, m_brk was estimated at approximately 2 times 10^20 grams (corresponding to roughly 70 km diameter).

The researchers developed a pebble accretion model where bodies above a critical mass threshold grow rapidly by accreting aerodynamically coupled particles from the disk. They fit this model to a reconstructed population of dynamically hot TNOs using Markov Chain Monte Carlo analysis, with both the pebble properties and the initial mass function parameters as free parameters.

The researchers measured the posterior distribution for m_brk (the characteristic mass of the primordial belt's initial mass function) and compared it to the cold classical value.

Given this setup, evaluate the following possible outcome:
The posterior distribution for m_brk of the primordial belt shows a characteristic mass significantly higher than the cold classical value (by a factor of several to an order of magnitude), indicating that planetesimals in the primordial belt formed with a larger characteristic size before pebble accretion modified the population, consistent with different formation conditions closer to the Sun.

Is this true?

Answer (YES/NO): YES